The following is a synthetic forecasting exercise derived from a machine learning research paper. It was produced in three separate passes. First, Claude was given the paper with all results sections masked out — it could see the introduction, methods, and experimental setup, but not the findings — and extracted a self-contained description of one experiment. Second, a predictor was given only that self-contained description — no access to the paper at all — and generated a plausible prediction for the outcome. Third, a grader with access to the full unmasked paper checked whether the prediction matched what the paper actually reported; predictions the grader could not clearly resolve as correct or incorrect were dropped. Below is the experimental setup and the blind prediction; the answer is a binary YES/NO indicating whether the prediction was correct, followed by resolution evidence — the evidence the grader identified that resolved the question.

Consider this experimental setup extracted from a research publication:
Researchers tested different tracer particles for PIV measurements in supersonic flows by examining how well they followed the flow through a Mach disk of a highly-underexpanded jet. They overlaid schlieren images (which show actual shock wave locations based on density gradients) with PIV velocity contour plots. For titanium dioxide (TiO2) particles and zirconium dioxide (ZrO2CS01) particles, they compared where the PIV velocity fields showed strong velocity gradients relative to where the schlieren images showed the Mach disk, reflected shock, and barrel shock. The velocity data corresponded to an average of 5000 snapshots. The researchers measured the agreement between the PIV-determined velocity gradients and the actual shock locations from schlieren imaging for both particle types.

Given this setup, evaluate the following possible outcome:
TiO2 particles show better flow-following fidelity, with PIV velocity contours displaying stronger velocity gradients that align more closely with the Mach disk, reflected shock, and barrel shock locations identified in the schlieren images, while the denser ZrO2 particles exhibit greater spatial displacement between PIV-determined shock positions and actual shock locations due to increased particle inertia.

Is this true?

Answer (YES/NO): YES